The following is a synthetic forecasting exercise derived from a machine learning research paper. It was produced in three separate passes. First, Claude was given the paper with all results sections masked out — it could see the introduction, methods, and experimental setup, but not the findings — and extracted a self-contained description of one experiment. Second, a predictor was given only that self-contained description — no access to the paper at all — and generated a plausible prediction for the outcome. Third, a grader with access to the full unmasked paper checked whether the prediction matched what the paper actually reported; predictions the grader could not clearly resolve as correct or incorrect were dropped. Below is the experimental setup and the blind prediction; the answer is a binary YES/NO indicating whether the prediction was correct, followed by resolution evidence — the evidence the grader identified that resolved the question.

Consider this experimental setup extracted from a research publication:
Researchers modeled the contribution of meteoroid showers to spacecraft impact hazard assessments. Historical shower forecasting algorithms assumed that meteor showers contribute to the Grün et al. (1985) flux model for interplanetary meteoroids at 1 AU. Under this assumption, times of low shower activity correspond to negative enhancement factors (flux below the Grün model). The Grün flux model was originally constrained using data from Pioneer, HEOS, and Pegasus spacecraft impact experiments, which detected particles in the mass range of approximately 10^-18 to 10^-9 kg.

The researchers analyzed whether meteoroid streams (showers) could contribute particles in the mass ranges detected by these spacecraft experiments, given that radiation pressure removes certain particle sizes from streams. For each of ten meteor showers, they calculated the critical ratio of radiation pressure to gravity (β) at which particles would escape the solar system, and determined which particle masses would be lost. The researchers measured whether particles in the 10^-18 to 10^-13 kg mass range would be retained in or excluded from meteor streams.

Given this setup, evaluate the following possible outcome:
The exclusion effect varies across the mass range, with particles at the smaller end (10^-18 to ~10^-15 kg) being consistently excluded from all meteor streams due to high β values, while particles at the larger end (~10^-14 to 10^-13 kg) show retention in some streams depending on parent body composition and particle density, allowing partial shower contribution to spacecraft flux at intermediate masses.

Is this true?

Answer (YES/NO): NO